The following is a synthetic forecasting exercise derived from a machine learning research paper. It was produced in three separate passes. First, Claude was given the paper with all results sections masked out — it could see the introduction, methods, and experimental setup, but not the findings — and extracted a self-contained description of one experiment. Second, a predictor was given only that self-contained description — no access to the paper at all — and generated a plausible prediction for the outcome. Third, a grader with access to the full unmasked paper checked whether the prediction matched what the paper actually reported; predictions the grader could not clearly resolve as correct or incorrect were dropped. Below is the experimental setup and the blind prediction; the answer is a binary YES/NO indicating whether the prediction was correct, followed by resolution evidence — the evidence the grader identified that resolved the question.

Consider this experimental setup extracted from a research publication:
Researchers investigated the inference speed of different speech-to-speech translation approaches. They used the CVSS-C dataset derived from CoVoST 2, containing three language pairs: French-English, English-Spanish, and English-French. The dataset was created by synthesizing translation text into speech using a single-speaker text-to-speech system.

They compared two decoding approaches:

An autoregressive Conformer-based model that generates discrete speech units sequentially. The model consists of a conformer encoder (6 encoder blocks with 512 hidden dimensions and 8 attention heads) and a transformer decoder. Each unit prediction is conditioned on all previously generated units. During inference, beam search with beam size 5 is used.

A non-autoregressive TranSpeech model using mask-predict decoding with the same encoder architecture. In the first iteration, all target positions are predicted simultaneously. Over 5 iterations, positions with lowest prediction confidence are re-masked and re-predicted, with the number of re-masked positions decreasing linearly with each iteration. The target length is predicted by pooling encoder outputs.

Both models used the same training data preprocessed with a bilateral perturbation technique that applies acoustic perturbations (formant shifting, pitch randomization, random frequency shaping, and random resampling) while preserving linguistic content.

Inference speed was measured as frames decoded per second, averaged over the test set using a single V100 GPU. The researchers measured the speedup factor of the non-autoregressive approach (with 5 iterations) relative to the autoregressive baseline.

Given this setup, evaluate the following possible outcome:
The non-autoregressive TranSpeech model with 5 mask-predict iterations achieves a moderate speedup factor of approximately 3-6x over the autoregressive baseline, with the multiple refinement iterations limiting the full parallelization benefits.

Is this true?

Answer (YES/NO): NO